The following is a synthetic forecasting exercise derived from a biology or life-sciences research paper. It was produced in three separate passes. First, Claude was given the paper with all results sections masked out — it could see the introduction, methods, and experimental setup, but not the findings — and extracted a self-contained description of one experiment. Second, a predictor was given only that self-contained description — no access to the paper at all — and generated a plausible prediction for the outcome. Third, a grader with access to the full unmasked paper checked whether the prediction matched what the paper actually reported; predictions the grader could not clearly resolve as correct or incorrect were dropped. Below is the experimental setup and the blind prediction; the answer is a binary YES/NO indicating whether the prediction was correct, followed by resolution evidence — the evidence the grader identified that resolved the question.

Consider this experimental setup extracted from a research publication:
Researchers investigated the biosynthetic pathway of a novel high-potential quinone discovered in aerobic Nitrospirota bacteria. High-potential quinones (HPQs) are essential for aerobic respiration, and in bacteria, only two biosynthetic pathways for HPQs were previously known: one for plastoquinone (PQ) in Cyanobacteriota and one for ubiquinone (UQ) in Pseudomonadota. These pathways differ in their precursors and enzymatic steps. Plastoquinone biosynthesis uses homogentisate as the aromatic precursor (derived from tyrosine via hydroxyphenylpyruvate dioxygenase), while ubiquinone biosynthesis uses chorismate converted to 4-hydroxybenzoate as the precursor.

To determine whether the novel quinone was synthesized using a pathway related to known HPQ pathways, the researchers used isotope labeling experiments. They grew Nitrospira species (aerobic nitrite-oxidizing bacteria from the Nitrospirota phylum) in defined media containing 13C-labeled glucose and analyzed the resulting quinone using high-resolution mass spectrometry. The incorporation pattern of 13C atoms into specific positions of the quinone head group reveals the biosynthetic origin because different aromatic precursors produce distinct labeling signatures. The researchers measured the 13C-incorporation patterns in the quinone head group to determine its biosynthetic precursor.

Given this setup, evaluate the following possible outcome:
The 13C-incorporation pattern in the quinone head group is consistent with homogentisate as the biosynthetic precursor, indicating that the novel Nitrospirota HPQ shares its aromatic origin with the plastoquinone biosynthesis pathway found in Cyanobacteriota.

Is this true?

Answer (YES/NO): NO